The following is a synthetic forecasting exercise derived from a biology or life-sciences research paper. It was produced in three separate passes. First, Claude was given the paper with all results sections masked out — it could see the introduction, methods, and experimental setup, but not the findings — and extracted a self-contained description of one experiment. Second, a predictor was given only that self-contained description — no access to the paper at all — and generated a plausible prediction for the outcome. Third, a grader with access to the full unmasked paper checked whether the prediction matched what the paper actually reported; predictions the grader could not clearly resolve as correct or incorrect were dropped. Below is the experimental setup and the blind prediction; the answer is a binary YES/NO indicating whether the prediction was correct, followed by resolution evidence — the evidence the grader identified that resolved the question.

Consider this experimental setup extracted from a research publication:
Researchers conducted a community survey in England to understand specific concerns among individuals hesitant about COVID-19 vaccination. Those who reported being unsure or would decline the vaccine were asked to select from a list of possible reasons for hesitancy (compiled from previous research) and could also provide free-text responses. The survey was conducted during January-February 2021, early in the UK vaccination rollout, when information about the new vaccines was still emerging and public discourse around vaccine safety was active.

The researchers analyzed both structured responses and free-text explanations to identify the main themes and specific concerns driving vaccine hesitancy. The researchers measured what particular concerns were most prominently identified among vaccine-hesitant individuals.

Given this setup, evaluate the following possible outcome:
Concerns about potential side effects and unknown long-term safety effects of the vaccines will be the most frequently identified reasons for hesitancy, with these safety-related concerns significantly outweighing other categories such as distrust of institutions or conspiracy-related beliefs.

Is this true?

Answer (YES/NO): YES